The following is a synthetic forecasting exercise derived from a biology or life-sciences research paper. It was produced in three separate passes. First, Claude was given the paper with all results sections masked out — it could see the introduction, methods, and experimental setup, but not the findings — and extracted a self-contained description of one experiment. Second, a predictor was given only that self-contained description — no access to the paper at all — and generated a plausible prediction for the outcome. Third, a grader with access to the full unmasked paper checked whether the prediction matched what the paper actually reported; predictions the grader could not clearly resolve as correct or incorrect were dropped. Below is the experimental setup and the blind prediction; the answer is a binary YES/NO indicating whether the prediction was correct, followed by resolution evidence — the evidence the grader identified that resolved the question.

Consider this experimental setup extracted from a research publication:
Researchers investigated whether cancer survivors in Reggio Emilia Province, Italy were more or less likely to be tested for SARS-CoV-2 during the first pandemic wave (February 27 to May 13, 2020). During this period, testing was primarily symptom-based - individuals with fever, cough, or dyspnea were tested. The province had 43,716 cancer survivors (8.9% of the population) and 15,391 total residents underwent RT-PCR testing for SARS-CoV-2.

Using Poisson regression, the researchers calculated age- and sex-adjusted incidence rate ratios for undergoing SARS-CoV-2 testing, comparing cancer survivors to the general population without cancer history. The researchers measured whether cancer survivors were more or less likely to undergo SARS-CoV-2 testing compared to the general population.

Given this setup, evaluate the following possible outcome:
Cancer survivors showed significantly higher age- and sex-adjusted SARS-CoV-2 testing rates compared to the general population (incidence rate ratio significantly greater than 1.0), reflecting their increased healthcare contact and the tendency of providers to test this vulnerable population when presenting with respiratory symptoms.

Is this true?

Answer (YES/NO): NO